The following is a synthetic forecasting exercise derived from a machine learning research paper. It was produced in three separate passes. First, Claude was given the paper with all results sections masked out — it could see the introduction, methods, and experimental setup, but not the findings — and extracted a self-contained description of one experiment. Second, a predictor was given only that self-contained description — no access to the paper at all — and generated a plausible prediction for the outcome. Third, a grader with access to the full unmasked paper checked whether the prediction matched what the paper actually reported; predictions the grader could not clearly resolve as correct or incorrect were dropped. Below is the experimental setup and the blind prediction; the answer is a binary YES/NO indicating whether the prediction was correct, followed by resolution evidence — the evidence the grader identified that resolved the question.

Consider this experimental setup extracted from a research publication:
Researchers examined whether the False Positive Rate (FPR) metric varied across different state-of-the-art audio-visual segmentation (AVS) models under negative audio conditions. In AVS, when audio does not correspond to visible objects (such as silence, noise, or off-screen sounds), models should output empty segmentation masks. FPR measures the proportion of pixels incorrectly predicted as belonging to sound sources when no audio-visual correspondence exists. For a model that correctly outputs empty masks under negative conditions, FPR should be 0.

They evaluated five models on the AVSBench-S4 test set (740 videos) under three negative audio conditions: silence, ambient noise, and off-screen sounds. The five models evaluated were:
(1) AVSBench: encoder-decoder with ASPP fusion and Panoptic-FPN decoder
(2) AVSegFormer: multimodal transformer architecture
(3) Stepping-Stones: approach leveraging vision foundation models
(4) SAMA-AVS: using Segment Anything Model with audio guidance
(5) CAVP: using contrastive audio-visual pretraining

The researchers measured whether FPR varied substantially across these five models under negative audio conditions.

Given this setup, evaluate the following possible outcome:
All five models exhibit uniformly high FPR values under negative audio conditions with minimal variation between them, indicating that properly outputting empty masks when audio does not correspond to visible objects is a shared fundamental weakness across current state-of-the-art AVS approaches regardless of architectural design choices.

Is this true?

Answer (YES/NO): YES